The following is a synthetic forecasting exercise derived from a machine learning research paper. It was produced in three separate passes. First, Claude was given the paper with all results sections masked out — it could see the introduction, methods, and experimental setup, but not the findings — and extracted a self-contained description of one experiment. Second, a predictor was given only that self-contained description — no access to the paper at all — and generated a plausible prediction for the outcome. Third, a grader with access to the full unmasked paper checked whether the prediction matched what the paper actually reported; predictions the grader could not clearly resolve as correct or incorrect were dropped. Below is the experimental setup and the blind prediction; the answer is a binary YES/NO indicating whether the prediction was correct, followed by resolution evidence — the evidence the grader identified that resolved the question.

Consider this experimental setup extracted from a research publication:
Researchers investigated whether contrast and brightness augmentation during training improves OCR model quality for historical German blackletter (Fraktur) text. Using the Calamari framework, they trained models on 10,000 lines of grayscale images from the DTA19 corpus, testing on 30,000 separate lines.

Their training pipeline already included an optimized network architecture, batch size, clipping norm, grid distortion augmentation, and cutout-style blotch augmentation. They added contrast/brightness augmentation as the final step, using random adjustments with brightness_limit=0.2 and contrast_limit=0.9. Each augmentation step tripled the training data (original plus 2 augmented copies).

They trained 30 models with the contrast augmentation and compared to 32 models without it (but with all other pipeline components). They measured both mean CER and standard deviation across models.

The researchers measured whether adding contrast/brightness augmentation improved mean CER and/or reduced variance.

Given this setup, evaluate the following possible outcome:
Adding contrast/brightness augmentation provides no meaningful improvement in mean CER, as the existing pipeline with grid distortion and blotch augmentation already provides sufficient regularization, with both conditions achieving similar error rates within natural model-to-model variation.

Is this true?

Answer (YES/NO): YES